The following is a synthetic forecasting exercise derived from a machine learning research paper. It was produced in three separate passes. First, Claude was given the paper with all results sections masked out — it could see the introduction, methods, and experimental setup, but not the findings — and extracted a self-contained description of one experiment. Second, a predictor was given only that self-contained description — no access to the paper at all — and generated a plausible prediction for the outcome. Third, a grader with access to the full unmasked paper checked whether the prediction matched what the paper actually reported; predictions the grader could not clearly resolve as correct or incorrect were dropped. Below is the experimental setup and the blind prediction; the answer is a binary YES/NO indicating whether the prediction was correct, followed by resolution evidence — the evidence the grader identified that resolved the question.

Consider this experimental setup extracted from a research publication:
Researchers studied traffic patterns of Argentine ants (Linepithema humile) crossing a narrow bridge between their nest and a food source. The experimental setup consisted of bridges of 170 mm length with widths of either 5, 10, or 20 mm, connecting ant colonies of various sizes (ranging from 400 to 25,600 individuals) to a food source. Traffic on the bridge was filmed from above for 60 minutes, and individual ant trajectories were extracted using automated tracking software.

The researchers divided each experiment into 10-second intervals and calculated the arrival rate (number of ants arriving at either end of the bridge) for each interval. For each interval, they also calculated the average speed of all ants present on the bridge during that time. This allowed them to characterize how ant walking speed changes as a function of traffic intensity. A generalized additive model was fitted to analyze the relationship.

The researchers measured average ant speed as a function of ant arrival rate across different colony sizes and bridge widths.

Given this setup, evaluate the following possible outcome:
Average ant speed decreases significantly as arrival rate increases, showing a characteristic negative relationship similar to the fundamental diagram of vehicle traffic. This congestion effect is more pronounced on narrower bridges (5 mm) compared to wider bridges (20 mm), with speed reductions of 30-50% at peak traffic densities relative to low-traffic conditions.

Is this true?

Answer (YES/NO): NO